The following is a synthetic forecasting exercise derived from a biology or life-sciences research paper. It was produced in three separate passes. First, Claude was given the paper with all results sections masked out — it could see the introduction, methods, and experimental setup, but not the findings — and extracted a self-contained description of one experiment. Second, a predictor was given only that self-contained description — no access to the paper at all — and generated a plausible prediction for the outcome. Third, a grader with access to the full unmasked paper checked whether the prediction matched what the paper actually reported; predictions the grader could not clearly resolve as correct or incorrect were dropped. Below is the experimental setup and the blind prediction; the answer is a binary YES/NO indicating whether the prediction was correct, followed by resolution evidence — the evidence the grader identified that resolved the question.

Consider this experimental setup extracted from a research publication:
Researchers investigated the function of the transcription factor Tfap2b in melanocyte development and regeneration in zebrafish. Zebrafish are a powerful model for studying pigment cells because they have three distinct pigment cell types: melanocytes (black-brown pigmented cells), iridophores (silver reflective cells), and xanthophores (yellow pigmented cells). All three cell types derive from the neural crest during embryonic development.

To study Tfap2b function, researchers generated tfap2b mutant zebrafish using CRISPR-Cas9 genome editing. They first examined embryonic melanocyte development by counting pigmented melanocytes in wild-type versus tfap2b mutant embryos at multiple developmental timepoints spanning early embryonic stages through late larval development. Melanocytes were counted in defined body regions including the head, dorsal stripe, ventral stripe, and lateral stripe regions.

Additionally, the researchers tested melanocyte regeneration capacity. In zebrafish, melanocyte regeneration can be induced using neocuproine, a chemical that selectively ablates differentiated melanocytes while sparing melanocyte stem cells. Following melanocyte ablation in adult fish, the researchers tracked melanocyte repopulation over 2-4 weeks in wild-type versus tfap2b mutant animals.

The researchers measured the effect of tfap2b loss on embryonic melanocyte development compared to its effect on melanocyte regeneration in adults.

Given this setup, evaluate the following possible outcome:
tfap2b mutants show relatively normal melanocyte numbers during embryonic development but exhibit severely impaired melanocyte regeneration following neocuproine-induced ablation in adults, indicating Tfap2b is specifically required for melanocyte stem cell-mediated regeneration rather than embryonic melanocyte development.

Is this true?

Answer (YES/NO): YES